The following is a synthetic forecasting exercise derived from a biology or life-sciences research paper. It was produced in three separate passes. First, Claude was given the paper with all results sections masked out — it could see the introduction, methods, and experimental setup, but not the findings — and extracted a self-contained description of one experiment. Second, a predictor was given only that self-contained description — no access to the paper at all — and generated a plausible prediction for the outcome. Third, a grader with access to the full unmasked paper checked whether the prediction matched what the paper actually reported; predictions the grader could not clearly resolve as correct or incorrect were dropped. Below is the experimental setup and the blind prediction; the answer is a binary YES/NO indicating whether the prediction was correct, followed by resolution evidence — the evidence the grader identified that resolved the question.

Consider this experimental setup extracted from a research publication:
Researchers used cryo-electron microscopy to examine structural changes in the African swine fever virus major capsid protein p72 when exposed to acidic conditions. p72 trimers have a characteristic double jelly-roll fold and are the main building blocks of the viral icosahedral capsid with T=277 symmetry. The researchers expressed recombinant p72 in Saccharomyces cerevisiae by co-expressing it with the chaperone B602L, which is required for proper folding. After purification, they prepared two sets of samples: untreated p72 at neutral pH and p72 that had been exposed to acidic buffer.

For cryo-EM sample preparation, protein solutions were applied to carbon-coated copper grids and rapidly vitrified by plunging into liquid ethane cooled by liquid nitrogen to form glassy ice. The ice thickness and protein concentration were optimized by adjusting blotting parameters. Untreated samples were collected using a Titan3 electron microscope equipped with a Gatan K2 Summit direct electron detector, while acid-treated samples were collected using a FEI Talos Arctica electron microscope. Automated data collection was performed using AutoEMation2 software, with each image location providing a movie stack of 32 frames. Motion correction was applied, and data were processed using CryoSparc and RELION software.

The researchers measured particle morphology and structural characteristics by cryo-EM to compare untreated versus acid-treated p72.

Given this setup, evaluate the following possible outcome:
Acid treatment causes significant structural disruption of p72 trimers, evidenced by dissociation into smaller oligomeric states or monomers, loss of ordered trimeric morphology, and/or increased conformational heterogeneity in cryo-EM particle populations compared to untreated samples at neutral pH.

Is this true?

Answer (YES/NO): YES